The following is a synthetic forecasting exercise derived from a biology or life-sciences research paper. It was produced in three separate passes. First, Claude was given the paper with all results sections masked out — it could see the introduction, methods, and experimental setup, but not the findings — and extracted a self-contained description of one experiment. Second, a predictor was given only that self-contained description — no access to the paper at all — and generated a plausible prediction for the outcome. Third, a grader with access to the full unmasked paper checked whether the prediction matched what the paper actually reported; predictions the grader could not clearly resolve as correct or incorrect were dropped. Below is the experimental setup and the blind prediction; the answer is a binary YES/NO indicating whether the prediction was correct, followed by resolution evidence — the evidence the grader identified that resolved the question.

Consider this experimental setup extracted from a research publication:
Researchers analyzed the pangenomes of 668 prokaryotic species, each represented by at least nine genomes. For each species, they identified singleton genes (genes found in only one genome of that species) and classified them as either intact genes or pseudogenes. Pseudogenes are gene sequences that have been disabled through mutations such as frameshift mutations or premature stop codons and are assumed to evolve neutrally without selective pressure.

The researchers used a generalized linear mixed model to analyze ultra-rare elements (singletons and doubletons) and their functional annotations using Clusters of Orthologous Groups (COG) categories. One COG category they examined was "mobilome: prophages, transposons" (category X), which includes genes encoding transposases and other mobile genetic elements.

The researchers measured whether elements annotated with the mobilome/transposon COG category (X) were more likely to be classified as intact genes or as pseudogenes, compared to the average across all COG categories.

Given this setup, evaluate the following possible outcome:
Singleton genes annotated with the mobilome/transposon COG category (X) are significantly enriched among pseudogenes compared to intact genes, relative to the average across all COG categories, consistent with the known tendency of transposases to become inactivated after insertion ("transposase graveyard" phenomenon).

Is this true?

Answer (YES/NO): YES